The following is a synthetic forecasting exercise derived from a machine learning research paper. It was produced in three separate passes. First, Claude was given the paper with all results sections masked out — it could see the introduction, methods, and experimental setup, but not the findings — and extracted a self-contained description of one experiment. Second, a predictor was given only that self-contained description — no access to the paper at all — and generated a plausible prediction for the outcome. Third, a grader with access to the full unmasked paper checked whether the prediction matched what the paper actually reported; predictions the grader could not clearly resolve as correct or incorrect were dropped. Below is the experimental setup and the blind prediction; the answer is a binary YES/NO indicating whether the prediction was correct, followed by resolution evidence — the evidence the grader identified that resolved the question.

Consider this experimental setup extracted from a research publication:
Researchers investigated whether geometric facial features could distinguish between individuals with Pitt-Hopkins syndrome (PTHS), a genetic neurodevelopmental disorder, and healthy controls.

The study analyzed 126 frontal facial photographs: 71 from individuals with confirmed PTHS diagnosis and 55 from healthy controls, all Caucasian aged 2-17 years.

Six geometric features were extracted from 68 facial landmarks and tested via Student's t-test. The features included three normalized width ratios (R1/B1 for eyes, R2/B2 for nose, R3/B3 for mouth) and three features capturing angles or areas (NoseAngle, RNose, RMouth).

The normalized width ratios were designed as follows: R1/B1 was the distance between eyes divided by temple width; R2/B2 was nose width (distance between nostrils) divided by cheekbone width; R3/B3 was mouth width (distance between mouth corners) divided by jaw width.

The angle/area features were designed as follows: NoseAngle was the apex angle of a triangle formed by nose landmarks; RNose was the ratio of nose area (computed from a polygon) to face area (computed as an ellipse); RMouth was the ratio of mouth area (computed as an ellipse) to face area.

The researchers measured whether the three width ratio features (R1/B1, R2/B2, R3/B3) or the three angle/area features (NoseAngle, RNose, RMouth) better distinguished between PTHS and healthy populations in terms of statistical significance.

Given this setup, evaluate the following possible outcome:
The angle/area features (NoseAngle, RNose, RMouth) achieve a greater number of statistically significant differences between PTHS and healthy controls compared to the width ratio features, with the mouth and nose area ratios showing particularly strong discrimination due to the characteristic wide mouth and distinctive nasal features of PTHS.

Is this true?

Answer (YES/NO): NO